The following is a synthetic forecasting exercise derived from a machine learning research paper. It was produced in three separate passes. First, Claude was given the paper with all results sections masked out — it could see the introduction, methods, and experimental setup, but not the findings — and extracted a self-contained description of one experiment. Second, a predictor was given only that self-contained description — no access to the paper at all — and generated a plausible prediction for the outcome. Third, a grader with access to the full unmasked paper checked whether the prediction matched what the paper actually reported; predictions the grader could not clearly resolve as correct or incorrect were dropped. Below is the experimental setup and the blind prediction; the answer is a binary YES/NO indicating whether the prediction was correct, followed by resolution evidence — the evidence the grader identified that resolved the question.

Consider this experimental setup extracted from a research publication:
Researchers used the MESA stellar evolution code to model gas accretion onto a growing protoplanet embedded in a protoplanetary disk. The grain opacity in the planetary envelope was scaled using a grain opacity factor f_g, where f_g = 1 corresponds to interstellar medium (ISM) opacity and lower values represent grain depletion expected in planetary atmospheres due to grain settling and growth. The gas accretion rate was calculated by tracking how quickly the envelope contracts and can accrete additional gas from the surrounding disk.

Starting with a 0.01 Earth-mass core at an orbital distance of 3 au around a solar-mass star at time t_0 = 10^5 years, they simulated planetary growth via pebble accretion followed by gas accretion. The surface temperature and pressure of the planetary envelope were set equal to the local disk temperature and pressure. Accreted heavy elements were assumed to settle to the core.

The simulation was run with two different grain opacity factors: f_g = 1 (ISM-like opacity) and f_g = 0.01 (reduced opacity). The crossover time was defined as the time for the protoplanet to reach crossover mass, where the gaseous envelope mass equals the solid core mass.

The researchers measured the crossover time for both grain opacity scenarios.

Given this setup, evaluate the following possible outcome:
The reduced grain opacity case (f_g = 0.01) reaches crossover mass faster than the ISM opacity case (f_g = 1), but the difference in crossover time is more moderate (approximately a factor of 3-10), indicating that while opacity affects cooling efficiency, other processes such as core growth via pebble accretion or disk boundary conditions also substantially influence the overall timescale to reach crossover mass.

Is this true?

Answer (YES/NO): YES